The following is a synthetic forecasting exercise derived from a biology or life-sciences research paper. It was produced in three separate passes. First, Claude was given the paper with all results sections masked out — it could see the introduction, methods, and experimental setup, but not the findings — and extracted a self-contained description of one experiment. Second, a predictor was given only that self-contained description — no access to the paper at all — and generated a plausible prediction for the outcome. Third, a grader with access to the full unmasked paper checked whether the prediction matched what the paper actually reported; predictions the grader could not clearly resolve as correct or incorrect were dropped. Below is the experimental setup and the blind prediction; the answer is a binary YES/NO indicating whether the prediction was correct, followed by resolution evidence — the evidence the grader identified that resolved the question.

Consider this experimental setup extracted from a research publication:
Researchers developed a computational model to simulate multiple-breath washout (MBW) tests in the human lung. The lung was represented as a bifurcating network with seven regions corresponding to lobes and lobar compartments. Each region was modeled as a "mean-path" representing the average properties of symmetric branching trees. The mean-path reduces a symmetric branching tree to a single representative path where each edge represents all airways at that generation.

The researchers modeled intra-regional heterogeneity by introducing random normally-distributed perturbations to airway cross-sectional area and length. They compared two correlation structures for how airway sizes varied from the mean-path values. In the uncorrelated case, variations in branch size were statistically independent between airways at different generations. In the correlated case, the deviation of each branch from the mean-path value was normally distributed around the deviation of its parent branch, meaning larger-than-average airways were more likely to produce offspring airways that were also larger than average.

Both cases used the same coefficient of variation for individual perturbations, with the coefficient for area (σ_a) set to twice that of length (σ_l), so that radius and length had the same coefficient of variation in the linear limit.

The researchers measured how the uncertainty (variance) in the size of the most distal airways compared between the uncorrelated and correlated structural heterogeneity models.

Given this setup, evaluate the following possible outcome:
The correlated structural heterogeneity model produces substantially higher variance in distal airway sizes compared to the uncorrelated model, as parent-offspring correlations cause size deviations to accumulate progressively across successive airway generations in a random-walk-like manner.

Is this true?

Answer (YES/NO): YES